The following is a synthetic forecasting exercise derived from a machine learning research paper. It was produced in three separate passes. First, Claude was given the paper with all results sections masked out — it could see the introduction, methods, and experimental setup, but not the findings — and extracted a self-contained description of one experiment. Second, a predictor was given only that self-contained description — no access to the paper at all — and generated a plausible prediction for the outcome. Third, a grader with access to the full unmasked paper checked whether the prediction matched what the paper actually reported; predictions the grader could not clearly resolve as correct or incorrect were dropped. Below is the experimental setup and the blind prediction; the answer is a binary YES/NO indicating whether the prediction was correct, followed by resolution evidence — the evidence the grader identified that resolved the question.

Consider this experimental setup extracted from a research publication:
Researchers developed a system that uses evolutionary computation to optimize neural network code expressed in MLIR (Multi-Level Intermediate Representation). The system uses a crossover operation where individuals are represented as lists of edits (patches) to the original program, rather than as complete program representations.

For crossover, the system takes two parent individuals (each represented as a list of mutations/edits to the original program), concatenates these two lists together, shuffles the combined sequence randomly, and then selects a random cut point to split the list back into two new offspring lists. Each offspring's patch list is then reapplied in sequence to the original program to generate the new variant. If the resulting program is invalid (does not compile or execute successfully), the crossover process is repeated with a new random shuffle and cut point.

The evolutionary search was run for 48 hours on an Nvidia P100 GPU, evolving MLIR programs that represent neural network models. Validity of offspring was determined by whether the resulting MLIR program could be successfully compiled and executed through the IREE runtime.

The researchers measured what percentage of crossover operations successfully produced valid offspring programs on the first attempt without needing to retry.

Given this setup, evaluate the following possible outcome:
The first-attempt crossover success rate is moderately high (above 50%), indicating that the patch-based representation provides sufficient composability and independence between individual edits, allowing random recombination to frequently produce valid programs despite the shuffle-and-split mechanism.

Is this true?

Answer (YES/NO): YES